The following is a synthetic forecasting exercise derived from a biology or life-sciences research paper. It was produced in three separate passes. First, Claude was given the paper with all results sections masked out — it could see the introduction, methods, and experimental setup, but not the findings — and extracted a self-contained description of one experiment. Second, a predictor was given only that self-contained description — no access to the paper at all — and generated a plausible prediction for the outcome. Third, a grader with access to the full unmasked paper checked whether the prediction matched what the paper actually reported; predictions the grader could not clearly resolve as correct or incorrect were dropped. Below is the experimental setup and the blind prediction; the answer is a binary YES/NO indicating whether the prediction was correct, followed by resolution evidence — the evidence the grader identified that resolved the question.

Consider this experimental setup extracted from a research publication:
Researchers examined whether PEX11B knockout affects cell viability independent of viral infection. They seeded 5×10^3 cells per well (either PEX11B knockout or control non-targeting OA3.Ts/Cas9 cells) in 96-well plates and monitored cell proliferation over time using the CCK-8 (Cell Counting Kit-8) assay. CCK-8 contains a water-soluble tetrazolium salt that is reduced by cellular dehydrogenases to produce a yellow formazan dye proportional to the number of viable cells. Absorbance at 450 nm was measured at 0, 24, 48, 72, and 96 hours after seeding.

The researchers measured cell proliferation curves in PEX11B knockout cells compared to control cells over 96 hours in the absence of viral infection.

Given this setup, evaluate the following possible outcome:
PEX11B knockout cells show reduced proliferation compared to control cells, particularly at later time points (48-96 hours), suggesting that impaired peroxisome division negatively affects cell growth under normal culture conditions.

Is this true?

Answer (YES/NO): NO